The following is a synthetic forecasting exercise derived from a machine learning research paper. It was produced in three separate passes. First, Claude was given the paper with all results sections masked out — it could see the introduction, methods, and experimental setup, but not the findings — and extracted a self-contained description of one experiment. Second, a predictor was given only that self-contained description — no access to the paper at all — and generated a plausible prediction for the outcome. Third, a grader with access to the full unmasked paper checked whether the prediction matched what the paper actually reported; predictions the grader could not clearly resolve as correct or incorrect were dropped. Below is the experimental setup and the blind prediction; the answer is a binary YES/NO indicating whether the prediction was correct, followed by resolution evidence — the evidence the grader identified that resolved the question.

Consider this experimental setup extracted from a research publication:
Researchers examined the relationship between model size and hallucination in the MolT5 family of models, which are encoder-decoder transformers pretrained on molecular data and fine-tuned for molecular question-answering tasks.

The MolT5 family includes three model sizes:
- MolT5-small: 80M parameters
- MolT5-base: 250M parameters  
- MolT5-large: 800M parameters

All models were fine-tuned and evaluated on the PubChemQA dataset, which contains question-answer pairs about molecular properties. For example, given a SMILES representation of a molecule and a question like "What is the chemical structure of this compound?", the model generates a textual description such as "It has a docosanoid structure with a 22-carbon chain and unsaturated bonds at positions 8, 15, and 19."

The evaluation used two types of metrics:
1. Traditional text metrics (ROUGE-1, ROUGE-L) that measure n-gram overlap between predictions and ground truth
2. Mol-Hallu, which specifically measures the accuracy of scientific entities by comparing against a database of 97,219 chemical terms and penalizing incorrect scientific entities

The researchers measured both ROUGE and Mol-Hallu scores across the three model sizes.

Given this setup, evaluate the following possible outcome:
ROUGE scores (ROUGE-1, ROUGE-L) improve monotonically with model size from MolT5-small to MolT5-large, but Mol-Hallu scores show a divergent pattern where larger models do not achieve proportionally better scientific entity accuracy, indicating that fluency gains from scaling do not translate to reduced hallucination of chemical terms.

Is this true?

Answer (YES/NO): NO